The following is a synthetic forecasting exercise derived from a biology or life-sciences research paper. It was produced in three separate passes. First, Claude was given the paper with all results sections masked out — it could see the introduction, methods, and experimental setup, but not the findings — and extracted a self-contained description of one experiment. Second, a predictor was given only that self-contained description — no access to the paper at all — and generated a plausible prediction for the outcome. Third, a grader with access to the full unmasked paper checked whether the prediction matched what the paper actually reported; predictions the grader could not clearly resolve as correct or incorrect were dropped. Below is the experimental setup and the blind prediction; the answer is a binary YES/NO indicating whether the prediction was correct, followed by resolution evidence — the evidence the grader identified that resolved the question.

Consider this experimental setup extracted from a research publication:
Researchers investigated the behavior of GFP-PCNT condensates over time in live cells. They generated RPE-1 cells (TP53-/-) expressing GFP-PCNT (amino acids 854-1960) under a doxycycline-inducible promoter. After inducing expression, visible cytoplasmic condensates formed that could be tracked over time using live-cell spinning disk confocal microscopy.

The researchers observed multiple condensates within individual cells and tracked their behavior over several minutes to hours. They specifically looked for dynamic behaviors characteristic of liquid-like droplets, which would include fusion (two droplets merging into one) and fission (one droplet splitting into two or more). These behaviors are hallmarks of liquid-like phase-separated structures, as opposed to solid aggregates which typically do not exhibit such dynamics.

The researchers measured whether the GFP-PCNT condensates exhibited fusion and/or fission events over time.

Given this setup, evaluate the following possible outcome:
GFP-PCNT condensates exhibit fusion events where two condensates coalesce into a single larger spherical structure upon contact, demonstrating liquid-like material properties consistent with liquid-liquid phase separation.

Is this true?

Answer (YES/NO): YES